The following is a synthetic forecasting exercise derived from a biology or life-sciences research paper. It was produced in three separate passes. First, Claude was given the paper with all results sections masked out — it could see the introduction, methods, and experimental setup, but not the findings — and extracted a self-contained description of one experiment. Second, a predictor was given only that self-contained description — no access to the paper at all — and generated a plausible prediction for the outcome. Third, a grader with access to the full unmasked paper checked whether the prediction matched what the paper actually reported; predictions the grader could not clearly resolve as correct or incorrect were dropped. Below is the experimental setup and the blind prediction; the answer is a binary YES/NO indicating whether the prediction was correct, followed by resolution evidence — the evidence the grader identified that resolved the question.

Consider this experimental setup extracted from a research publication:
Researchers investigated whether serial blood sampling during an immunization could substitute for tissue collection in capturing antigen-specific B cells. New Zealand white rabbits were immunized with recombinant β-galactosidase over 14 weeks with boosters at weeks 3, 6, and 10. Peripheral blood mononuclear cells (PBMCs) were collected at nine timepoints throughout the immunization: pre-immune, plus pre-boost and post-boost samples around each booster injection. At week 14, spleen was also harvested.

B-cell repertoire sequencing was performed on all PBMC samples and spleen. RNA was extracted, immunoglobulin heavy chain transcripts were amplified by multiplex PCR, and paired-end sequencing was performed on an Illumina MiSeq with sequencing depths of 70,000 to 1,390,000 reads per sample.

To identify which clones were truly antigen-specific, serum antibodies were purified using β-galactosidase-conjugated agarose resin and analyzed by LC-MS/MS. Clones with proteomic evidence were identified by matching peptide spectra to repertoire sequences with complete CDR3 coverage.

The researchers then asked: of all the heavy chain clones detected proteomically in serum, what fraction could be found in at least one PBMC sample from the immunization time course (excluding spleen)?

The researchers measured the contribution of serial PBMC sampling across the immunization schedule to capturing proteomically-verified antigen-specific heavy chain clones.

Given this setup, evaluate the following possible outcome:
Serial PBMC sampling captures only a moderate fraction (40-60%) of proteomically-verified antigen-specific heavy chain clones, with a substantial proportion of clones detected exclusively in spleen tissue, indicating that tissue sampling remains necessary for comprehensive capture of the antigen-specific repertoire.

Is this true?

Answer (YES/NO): NO